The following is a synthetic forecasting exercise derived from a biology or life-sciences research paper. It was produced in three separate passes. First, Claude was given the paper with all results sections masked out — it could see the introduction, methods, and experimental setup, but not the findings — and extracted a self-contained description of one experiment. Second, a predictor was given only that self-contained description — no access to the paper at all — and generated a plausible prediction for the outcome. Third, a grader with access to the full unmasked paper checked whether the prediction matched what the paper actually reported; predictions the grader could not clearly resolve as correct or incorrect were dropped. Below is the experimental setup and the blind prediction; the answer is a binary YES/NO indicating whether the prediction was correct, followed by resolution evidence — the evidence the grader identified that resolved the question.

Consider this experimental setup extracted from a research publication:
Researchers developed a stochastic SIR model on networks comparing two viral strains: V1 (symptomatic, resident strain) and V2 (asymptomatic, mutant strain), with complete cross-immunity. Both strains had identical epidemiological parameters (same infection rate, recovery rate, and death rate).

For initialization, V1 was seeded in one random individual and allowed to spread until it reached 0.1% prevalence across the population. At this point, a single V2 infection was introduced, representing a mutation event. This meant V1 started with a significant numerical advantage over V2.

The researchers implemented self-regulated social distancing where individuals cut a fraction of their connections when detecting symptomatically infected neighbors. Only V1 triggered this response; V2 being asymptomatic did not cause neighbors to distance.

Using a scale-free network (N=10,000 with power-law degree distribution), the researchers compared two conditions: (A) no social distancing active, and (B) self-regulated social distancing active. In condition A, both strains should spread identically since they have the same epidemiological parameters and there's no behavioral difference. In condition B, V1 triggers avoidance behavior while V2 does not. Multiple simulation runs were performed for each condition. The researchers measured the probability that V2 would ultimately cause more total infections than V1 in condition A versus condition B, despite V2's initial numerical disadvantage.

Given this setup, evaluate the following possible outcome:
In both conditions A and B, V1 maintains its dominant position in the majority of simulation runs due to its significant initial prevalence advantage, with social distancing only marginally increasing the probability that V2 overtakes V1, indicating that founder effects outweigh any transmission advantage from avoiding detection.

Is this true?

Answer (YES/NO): NO